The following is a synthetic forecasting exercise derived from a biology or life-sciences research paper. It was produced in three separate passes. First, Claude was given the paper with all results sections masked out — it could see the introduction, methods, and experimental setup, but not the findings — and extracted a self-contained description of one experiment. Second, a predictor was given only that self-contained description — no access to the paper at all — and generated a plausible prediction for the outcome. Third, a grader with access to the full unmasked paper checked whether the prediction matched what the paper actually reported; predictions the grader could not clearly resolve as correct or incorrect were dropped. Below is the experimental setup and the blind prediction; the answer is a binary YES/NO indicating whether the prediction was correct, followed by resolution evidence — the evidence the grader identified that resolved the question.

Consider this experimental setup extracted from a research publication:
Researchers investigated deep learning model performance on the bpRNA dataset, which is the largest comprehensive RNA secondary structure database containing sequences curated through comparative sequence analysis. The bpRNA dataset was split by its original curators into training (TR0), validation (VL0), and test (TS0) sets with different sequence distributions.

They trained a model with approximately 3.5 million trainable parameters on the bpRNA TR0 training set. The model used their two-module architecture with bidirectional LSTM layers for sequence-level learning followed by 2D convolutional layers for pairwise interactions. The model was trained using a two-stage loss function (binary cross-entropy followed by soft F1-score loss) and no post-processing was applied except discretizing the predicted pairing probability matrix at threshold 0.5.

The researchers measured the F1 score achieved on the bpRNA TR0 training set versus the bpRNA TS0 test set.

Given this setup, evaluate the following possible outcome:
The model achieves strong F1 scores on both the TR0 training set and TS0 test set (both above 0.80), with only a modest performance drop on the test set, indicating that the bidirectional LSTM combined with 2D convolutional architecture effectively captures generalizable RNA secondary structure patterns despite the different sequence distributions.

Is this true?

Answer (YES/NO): NO